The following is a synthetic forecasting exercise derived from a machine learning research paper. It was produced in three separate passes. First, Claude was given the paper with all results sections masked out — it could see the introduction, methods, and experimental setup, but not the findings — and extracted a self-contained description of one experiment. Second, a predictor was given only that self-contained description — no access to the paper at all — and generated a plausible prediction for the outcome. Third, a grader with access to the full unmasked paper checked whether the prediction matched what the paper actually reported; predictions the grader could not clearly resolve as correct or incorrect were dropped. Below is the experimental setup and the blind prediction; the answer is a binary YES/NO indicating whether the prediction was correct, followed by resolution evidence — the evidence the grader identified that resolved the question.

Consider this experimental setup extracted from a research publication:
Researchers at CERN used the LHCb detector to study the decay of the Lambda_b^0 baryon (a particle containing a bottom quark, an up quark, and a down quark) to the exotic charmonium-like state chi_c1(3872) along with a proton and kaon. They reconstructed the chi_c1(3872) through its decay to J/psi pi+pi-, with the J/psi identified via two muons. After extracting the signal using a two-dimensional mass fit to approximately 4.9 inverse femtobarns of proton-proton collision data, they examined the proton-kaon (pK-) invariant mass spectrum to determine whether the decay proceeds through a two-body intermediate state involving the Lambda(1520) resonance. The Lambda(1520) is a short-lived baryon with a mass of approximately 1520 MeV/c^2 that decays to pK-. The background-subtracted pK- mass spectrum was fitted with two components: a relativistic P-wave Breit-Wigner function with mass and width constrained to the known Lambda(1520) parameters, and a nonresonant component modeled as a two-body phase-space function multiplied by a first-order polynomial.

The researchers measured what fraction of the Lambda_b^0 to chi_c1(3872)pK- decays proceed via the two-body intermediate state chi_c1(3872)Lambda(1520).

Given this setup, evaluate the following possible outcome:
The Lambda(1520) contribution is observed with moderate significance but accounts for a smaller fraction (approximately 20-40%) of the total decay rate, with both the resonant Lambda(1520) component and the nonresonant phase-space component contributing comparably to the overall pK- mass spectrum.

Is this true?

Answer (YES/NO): NO